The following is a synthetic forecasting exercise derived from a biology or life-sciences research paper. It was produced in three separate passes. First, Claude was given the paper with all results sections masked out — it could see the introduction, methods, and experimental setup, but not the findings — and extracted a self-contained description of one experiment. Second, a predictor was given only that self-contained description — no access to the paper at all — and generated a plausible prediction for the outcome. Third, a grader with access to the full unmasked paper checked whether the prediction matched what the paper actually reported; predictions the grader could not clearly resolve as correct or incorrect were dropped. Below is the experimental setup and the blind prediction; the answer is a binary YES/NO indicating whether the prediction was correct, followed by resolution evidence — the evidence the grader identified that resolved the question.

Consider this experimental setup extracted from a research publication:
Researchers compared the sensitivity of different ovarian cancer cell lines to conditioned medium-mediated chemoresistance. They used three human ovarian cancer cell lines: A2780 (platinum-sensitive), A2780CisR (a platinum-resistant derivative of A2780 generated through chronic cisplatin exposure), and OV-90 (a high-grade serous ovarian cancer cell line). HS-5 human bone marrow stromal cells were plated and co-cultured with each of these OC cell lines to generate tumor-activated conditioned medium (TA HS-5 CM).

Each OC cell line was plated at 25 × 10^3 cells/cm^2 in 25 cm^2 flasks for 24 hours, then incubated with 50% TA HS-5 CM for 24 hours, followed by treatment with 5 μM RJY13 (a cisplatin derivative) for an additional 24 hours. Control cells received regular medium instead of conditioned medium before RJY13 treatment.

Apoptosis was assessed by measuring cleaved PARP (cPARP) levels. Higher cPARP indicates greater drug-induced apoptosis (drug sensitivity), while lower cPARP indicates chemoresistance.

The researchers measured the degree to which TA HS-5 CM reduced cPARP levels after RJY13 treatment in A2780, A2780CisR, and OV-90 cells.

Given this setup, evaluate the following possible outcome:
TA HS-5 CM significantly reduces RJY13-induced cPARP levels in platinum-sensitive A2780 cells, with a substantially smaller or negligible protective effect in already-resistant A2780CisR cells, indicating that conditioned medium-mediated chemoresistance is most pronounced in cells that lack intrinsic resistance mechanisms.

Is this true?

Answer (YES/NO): NO